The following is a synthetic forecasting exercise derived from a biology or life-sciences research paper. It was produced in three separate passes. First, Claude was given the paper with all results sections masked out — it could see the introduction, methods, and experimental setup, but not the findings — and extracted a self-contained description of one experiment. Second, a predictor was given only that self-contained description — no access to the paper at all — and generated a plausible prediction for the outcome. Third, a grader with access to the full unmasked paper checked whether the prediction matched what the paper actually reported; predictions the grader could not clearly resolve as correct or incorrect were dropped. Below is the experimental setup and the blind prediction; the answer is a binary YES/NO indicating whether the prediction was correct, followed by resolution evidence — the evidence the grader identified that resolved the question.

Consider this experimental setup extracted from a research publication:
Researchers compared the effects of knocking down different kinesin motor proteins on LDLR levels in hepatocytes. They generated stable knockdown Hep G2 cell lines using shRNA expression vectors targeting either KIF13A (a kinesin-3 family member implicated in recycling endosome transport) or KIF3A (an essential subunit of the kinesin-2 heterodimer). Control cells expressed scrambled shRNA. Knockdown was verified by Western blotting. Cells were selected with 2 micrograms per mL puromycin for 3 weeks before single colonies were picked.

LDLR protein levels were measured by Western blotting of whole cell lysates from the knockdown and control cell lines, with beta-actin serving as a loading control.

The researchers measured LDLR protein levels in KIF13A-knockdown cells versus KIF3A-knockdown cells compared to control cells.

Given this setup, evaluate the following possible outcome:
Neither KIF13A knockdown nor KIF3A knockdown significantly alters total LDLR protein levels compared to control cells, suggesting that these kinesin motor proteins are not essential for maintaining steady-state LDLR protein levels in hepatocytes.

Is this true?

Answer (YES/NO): NO